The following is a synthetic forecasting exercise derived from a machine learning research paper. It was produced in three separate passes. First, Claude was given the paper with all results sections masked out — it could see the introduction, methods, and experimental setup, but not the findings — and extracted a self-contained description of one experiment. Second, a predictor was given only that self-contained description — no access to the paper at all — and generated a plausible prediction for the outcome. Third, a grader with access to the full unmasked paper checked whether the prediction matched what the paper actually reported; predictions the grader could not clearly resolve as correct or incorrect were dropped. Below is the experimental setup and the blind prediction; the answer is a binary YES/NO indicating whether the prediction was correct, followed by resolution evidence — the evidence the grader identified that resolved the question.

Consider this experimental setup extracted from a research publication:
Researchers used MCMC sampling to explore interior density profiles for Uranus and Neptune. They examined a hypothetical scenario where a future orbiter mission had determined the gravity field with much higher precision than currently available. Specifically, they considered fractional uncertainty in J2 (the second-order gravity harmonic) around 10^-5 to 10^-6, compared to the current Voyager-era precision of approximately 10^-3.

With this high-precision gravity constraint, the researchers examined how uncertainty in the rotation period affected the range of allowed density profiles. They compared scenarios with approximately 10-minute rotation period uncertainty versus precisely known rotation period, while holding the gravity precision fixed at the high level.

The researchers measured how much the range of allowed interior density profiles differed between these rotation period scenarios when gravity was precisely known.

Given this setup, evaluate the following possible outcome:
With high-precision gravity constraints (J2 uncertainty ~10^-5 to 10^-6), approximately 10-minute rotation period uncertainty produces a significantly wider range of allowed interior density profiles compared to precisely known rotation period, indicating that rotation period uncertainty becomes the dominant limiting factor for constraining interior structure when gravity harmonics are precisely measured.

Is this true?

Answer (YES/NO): YES